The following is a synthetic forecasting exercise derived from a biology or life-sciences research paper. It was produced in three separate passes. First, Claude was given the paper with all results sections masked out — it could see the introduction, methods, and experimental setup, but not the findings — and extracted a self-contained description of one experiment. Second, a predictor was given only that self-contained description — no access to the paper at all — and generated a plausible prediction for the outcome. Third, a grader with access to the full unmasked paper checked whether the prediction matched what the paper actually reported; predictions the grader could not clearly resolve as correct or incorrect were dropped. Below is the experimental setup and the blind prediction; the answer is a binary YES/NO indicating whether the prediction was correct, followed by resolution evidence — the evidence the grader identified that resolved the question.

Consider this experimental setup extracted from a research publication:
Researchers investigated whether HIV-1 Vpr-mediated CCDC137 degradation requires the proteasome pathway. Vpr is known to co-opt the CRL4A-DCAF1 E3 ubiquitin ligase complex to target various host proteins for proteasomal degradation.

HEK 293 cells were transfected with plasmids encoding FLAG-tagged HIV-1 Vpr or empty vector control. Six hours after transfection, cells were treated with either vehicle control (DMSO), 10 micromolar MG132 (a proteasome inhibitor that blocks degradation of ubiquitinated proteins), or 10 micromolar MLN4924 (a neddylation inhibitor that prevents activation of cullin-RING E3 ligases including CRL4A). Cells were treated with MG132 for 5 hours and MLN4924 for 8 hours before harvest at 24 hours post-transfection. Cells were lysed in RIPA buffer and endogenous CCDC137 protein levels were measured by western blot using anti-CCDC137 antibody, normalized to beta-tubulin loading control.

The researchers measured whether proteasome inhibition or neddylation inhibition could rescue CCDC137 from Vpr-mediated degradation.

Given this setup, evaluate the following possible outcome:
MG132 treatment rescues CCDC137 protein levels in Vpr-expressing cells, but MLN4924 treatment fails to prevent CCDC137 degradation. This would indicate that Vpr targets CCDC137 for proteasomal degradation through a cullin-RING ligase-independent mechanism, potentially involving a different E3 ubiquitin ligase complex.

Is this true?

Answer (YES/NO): NO